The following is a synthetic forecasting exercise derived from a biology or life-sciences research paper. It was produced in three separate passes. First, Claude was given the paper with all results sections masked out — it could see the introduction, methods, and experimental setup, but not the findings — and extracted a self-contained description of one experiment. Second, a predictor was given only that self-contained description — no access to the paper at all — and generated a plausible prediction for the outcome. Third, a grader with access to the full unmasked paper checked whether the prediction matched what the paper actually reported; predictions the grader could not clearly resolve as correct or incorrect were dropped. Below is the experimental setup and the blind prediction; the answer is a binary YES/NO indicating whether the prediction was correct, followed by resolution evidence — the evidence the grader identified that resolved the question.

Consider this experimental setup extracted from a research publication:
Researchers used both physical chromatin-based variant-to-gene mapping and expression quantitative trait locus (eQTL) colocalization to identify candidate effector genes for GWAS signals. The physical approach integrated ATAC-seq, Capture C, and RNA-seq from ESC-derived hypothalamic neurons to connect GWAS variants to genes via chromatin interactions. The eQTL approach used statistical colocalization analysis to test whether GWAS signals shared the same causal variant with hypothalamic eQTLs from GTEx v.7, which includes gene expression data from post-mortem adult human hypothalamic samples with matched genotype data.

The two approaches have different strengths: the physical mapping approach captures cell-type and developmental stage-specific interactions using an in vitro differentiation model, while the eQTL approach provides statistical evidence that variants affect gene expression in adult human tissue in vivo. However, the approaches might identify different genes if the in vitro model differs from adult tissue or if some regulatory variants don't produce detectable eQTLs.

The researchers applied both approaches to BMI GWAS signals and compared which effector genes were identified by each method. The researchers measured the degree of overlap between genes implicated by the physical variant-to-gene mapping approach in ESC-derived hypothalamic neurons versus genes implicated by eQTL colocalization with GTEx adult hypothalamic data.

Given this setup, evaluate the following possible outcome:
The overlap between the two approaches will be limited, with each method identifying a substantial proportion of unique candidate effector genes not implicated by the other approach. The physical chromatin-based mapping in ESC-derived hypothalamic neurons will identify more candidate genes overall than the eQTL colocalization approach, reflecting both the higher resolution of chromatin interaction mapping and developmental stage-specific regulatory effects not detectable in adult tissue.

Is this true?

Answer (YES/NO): YES